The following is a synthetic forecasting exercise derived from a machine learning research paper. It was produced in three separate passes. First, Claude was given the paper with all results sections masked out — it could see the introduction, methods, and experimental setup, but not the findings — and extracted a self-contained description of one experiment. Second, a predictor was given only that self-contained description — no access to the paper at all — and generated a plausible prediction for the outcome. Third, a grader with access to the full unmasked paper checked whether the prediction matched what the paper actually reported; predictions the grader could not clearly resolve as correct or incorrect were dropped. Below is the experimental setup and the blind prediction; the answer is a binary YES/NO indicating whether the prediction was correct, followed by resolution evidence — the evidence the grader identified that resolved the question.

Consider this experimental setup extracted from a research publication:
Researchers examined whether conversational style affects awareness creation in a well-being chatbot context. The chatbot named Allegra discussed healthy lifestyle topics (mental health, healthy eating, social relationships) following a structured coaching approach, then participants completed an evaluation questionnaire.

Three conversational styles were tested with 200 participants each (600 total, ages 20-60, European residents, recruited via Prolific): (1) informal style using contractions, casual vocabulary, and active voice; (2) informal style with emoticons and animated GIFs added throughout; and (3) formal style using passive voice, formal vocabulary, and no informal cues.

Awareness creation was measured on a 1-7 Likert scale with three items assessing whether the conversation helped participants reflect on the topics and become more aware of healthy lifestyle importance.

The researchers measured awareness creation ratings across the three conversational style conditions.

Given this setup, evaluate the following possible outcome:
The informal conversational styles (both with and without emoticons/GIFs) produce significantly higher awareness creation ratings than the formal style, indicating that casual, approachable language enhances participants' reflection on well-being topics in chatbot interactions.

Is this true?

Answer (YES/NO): NO